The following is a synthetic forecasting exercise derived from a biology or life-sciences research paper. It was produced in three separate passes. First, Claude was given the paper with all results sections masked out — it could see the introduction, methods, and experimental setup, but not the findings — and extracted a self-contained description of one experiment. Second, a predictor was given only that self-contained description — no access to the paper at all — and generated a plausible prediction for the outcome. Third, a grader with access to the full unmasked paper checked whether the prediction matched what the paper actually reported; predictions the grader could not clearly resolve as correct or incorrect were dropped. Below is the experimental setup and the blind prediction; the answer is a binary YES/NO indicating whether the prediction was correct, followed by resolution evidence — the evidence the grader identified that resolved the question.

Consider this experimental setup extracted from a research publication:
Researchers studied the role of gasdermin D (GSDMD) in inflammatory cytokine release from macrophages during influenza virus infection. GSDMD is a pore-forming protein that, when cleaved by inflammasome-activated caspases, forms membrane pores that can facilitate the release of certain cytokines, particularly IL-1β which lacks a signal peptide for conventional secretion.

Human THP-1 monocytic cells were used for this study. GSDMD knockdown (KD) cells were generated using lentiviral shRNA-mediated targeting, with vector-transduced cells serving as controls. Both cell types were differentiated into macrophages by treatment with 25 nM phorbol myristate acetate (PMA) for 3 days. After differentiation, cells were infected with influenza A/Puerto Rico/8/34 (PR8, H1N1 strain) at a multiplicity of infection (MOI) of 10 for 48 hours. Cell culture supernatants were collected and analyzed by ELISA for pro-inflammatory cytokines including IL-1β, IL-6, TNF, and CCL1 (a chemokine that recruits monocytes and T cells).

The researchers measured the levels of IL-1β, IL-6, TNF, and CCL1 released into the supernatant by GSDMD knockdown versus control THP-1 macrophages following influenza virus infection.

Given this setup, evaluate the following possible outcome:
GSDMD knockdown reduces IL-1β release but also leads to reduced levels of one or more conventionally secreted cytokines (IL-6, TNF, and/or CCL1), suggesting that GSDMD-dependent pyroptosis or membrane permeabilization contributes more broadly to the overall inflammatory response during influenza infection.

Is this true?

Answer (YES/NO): YES